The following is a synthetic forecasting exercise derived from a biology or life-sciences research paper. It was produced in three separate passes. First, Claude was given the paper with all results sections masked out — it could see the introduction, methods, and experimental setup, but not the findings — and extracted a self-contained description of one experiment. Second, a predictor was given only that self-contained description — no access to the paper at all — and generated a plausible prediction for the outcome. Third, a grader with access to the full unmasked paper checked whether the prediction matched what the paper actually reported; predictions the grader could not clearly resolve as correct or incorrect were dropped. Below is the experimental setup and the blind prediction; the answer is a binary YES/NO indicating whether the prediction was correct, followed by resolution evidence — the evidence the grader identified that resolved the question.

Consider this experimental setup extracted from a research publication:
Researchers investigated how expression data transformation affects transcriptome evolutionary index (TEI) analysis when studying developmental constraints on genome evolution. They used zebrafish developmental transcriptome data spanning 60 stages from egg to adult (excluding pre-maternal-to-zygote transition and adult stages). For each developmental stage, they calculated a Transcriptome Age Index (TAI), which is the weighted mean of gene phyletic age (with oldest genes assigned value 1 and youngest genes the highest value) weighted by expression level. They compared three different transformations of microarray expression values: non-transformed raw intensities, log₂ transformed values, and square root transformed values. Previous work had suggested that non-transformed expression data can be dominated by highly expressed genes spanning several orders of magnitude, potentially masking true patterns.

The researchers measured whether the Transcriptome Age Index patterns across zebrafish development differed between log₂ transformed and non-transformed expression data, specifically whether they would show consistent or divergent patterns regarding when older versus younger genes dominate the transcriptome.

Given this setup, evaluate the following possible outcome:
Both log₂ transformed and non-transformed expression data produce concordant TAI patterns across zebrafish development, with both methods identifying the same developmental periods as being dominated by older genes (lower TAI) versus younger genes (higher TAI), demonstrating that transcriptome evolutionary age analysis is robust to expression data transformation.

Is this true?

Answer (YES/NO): NO